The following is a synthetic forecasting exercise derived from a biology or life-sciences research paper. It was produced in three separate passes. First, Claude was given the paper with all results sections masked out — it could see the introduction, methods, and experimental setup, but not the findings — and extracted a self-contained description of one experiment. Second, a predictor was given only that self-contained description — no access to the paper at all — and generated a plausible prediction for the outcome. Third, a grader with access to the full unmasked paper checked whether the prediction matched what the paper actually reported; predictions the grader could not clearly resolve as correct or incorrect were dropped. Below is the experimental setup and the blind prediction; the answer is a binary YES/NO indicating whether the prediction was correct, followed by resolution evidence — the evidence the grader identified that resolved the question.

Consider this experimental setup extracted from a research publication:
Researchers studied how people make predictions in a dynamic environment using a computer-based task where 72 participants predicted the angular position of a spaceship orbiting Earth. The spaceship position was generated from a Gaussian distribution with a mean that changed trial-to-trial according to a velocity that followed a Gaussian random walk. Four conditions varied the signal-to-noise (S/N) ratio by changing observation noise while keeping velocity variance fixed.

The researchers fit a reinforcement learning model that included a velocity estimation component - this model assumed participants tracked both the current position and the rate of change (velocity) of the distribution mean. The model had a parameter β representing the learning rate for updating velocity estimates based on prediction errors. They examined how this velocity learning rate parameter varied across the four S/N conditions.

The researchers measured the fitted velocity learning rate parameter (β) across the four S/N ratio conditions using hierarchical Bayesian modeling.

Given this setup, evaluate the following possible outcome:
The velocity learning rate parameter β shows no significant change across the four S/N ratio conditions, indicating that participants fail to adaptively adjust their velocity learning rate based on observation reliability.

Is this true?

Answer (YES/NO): NO